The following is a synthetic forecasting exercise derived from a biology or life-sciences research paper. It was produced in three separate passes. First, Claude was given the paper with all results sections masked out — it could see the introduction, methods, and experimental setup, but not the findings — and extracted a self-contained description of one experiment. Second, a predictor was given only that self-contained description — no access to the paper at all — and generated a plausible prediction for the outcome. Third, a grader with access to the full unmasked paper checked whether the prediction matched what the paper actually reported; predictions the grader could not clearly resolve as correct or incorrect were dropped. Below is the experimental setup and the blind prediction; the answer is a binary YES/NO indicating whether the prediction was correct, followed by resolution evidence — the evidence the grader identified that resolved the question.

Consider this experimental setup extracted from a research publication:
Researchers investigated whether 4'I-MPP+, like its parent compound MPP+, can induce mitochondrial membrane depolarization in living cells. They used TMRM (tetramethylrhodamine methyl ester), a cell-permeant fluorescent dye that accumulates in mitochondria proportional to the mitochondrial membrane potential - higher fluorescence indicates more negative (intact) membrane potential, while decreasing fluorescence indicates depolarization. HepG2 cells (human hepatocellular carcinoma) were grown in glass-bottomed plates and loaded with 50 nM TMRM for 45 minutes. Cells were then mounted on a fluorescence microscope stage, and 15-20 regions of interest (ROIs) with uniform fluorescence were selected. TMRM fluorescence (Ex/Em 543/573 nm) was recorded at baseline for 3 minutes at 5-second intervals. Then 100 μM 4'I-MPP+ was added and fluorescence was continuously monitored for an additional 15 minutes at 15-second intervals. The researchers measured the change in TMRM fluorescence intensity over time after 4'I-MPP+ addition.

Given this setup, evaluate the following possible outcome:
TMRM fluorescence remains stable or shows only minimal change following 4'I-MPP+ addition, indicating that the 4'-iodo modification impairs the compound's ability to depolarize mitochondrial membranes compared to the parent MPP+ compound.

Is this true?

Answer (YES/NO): NO